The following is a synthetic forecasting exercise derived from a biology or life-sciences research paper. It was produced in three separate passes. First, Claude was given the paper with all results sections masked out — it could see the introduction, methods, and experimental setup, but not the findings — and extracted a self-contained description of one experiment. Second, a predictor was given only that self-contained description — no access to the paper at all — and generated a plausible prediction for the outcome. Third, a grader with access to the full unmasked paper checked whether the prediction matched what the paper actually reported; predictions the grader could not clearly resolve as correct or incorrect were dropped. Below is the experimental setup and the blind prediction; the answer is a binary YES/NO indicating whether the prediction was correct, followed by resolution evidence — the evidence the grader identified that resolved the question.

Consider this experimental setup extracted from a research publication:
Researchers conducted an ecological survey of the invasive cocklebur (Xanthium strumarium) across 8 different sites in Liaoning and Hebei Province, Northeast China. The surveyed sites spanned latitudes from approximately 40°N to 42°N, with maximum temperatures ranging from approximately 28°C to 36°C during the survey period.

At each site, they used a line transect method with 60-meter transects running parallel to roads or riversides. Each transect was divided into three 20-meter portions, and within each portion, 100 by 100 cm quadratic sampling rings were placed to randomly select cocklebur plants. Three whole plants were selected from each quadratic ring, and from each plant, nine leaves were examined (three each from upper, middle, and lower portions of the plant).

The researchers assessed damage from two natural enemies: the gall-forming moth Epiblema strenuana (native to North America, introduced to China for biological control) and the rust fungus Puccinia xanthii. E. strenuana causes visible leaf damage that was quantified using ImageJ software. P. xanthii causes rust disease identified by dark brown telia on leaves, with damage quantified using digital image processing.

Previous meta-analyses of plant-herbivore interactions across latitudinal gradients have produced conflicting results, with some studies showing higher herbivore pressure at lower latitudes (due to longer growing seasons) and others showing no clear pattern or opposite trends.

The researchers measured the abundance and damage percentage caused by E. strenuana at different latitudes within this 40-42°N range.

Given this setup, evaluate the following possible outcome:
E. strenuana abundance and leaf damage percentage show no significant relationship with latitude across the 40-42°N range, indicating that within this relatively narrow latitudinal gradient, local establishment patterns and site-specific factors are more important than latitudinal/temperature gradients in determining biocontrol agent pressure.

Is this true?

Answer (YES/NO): NO